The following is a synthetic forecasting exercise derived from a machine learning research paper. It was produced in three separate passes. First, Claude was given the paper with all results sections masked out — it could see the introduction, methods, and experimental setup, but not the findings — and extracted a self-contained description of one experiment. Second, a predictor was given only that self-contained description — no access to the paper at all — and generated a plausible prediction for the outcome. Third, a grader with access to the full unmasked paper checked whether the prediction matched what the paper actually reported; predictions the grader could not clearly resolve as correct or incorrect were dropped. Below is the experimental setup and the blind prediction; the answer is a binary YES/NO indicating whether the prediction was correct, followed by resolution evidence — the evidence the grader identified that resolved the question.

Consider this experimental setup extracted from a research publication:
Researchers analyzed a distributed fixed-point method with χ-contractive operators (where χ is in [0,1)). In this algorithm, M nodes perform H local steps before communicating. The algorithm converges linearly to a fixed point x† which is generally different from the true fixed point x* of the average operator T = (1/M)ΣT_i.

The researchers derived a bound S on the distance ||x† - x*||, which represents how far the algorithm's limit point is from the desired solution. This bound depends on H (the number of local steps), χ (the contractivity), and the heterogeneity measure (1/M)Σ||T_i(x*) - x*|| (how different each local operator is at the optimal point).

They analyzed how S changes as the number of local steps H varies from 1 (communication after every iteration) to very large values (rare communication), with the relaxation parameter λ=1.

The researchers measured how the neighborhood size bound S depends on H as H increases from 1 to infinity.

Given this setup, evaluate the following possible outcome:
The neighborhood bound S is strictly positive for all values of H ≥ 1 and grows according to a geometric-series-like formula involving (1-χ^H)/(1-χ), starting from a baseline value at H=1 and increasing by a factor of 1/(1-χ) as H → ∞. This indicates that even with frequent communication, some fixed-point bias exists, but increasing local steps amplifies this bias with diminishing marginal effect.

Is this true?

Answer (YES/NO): NO